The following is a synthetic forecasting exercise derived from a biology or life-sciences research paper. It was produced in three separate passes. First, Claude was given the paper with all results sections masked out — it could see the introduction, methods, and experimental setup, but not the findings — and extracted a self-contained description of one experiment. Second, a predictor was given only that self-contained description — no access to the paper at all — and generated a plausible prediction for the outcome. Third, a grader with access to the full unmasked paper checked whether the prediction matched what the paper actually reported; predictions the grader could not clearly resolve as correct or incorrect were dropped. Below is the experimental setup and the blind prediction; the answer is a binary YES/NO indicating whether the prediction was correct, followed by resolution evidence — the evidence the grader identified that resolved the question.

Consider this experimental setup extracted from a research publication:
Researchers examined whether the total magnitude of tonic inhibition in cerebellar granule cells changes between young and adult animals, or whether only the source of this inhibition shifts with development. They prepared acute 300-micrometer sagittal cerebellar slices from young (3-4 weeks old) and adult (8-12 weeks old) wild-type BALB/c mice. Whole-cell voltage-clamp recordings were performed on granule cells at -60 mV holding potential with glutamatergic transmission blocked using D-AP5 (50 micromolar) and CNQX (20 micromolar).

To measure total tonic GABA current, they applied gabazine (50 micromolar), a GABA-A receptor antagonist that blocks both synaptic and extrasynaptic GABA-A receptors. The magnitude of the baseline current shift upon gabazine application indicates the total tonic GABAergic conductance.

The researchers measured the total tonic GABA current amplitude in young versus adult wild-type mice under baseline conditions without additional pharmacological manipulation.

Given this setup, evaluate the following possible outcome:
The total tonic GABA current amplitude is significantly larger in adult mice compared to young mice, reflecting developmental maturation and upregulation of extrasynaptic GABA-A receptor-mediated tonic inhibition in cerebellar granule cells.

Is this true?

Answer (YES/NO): NO